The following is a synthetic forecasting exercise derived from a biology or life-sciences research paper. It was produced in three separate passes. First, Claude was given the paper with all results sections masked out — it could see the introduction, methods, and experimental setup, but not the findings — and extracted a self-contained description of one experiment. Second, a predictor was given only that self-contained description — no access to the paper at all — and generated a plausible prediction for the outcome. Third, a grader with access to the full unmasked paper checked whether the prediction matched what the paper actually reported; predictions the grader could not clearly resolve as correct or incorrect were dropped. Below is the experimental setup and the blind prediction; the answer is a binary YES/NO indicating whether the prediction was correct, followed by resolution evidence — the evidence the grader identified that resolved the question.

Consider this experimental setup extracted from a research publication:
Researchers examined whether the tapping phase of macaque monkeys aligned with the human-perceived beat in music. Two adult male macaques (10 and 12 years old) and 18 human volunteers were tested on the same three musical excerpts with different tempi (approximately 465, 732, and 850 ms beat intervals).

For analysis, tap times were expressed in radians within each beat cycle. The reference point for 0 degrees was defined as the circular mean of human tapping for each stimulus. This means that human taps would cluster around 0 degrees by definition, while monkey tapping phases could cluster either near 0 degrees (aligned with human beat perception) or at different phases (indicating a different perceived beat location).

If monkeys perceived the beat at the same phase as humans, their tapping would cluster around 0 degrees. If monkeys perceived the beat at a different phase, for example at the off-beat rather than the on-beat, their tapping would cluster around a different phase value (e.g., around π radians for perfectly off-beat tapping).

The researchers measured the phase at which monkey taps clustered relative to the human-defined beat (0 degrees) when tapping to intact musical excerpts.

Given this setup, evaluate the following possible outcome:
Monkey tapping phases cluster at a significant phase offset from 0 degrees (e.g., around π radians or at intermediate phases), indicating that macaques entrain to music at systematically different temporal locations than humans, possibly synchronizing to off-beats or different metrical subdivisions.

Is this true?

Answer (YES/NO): NO